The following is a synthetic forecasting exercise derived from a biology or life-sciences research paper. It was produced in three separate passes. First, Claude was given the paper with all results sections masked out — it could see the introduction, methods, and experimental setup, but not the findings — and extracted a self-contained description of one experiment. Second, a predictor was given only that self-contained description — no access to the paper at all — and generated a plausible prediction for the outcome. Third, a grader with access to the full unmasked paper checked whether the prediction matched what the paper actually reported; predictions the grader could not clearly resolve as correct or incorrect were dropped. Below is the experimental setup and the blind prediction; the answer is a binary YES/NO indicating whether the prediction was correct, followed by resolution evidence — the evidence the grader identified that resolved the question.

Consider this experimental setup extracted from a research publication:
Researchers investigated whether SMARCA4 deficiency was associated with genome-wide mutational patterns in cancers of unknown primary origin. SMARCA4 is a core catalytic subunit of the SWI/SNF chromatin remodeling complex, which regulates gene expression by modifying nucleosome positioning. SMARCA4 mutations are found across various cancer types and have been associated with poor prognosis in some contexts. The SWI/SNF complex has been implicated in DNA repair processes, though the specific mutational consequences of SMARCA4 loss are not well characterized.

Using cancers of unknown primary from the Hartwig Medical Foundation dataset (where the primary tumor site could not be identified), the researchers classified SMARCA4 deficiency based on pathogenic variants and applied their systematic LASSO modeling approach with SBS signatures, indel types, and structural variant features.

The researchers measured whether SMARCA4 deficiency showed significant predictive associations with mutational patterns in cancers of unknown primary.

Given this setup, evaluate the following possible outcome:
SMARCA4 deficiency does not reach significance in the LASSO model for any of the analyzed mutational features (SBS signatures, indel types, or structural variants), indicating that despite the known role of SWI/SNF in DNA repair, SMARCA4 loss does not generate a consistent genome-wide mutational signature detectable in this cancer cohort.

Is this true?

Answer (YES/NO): NO